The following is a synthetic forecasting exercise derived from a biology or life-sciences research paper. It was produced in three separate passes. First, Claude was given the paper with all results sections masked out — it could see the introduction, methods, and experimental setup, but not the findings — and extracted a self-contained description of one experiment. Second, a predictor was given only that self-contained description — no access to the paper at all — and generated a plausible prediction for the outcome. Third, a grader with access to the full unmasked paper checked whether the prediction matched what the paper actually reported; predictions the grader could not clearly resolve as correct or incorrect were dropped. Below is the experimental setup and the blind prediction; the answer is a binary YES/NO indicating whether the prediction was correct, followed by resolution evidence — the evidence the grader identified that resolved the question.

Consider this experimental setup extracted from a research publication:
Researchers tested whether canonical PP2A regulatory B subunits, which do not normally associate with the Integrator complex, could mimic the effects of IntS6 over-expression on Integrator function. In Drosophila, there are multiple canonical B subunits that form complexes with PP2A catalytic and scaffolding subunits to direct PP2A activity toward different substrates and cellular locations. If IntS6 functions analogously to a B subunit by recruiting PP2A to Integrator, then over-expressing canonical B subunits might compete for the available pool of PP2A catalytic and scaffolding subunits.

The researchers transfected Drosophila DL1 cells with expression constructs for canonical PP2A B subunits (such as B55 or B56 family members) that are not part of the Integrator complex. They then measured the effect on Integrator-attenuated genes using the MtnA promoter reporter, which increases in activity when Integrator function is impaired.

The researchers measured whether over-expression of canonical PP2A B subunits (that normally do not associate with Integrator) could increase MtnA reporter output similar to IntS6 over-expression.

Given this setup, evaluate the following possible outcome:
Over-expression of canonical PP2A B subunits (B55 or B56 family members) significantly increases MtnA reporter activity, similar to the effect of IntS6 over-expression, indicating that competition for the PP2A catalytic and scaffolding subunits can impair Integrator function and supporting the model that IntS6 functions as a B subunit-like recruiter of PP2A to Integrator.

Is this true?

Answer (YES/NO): NO